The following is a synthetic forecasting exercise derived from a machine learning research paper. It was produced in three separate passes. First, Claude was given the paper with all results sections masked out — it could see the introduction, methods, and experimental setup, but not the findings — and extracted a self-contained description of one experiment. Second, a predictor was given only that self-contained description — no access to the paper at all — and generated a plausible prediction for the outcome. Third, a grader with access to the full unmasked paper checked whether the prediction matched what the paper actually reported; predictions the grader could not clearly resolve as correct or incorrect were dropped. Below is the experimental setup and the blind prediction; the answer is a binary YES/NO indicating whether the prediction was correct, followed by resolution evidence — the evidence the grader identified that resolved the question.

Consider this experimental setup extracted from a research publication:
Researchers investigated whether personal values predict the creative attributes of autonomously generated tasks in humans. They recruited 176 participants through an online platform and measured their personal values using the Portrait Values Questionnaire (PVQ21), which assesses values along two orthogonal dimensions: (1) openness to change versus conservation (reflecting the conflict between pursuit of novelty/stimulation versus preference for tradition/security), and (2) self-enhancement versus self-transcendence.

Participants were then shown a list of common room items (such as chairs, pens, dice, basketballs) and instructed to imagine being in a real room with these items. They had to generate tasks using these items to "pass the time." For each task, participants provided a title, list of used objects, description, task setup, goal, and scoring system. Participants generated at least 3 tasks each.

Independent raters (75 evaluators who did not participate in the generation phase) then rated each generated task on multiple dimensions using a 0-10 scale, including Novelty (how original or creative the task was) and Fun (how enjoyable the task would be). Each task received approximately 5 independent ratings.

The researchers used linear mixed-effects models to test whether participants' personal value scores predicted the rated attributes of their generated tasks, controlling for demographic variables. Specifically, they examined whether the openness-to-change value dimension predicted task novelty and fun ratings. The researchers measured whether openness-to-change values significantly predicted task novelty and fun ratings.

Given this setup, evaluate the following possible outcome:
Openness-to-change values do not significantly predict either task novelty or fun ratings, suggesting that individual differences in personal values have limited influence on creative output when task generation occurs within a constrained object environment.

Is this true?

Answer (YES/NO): NO